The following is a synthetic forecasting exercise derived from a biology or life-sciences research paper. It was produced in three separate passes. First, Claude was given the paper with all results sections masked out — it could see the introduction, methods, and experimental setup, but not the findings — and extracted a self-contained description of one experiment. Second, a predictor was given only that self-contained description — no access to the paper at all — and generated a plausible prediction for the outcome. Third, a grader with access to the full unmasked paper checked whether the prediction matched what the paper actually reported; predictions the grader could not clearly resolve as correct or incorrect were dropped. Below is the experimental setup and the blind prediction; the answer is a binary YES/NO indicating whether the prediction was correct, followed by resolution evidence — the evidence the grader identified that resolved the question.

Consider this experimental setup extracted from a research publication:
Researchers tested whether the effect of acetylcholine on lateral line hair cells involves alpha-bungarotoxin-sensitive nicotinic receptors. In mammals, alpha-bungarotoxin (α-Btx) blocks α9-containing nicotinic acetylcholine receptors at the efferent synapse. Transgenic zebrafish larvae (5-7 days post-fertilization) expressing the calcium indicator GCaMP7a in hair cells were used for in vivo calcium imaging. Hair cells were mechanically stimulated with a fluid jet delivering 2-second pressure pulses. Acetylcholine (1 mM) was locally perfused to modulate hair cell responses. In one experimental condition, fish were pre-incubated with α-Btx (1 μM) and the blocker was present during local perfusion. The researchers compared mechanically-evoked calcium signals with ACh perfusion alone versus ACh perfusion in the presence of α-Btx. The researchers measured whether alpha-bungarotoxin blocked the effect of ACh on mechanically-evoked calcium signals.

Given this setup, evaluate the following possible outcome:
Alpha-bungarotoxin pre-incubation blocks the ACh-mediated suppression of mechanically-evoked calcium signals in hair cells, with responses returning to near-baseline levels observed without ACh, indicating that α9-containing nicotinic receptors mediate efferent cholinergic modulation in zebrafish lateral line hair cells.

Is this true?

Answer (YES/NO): YES